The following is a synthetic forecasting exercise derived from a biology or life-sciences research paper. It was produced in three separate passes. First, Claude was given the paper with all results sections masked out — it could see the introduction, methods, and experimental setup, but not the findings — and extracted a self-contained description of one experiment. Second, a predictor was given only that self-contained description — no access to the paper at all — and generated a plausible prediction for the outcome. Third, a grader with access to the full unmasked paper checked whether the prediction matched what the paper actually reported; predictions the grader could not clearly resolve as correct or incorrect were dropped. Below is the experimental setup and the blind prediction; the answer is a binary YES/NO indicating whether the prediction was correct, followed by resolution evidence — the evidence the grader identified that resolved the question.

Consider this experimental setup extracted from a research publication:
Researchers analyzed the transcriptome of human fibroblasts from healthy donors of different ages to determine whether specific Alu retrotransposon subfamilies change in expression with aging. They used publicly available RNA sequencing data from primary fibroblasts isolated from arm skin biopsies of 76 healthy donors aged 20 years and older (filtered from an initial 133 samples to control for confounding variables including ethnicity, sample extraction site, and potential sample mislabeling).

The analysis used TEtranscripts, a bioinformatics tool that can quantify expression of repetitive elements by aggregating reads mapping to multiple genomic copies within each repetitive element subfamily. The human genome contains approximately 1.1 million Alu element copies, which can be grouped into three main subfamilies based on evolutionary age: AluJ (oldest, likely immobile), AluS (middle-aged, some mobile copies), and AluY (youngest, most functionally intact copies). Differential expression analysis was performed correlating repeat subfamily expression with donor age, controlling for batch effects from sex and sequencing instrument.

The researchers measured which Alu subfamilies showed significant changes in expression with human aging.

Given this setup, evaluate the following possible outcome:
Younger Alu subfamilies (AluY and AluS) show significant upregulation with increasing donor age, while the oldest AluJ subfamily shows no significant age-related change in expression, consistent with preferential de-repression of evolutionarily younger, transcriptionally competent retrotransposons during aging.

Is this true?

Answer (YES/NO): NO